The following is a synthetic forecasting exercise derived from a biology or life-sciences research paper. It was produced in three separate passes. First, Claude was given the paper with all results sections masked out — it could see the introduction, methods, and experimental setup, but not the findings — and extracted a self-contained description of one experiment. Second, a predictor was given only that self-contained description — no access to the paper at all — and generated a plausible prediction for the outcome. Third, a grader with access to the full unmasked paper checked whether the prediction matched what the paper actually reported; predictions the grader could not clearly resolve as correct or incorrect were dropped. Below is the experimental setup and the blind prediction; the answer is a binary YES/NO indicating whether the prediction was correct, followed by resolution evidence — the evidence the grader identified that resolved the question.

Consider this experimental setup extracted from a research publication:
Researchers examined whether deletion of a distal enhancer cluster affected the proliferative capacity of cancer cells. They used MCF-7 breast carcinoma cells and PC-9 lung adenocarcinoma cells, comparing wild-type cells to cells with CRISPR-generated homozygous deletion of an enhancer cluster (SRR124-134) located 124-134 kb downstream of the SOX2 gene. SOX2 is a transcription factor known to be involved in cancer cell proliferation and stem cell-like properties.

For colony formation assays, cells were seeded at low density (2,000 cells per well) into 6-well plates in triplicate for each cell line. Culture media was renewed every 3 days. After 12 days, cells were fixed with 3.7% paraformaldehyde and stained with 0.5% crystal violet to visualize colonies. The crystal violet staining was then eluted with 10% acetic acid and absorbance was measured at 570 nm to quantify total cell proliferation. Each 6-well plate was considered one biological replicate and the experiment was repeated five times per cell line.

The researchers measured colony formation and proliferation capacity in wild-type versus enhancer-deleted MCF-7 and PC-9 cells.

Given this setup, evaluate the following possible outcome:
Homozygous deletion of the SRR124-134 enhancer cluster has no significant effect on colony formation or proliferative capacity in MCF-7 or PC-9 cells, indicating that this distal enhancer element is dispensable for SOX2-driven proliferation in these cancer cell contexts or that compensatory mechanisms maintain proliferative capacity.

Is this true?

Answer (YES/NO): NO